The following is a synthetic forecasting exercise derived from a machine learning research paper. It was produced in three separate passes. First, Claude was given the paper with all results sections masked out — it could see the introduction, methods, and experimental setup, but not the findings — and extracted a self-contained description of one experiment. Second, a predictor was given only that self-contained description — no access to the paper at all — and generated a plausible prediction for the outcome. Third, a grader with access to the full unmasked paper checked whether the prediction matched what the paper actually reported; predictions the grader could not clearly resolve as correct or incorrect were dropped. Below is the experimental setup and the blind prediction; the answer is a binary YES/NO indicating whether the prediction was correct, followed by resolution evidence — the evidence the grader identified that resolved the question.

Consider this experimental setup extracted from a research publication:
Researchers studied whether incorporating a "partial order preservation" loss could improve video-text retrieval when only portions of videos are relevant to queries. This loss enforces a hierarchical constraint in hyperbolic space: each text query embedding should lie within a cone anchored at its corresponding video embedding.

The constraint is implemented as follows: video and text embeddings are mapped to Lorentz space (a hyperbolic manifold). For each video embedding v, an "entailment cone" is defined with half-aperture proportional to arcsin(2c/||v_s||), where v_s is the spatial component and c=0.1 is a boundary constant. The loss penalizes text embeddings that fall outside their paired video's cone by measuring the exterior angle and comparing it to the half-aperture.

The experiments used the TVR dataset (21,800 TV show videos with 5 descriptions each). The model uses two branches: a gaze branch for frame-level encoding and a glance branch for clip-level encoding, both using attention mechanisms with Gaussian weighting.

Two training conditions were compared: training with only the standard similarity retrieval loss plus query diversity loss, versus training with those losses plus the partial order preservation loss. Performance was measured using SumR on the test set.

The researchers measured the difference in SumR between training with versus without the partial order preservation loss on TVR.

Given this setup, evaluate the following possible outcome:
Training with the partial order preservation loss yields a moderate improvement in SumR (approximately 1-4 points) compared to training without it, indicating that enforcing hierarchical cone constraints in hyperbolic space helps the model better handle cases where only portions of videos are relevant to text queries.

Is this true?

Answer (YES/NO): NO